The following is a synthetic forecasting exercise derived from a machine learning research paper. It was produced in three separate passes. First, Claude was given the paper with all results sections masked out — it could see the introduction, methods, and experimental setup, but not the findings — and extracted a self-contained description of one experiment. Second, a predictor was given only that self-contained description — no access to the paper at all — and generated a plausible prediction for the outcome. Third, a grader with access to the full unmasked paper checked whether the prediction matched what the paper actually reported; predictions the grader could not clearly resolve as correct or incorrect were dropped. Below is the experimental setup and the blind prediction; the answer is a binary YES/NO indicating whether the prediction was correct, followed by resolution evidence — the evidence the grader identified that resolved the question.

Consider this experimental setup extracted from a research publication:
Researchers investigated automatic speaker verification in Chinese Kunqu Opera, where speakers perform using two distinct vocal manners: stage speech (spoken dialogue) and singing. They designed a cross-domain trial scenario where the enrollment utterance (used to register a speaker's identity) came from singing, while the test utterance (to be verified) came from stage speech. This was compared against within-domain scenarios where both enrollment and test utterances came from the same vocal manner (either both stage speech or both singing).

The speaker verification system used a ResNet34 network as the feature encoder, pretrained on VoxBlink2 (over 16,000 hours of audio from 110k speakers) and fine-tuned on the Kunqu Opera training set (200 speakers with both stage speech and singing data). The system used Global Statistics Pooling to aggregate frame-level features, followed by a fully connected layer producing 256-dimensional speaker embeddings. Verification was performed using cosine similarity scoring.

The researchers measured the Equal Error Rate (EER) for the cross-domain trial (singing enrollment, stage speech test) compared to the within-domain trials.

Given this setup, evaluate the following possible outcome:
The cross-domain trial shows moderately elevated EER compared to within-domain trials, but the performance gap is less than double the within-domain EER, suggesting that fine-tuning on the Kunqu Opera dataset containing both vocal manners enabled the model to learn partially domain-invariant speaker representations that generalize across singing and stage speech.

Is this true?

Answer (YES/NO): NO